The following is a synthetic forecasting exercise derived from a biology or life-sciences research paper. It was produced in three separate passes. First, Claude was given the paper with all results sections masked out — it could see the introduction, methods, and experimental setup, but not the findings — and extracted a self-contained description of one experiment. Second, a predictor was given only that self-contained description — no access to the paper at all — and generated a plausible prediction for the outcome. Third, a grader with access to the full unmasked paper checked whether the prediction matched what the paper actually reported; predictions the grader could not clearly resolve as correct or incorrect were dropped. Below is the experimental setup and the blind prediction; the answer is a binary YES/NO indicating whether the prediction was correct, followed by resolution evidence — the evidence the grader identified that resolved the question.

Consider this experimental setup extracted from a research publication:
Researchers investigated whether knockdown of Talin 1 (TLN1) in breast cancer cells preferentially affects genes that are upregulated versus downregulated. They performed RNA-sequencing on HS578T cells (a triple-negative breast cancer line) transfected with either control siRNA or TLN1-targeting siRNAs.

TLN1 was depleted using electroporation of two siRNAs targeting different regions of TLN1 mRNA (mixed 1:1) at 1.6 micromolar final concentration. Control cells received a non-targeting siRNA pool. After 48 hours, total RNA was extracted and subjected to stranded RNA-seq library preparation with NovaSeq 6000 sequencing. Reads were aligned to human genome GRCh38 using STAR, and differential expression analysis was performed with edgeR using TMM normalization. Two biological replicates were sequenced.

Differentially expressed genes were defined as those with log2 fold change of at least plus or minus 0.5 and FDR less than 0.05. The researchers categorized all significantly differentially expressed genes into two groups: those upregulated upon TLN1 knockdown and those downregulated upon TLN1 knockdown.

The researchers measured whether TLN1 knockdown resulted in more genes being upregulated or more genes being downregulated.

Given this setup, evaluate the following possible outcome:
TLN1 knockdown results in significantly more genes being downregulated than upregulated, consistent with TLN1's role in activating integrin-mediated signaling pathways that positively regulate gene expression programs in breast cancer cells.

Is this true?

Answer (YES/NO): YES